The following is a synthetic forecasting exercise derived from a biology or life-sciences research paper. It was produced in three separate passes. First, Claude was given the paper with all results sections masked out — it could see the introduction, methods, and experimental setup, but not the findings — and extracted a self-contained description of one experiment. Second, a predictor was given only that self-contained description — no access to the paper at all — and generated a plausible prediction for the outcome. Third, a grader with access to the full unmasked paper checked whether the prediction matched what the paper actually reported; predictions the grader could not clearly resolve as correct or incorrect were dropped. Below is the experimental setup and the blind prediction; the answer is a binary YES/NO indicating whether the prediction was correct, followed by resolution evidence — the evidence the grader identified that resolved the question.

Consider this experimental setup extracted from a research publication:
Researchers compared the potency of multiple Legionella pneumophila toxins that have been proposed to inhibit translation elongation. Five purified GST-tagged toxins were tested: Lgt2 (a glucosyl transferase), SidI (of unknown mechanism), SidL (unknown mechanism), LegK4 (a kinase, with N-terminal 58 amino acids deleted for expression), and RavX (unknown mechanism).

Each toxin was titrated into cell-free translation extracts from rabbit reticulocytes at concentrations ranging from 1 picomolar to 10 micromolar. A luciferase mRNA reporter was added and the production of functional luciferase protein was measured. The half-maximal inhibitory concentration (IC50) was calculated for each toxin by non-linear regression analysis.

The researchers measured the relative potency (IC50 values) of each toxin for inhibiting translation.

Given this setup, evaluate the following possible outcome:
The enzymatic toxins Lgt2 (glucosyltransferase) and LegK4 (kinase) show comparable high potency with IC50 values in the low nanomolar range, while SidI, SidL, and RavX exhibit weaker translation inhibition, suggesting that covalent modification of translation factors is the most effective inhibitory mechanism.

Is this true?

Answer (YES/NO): NO